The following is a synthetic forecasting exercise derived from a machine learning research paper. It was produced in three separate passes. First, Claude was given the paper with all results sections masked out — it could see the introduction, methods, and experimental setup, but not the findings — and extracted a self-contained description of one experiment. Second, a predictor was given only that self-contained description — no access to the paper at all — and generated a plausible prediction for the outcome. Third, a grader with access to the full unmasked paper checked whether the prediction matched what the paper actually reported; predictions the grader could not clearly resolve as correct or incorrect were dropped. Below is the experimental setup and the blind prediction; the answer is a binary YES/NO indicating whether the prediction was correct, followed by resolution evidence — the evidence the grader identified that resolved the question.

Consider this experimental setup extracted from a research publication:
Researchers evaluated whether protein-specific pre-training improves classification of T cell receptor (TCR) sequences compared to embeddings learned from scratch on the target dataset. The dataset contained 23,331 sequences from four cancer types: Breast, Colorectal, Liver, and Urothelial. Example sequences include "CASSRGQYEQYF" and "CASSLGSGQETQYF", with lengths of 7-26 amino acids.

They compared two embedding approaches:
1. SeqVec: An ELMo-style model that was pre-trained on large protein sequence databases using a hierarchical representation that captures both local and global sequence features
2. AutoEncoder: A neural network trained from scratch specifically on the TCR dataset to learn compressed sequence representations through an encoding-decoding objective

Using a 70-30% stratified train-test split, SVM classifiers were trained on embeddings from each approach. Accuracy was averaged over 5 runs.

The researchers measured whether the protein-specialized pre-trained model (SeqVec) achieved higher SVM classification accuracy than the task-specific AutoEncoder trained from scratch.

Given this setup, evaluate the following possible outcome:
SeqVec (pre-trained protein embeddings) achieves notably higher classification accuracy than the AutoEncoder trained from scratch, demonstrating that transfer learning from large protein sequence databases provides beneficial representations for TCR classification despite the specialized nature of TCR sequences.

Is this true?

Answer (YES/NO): NO